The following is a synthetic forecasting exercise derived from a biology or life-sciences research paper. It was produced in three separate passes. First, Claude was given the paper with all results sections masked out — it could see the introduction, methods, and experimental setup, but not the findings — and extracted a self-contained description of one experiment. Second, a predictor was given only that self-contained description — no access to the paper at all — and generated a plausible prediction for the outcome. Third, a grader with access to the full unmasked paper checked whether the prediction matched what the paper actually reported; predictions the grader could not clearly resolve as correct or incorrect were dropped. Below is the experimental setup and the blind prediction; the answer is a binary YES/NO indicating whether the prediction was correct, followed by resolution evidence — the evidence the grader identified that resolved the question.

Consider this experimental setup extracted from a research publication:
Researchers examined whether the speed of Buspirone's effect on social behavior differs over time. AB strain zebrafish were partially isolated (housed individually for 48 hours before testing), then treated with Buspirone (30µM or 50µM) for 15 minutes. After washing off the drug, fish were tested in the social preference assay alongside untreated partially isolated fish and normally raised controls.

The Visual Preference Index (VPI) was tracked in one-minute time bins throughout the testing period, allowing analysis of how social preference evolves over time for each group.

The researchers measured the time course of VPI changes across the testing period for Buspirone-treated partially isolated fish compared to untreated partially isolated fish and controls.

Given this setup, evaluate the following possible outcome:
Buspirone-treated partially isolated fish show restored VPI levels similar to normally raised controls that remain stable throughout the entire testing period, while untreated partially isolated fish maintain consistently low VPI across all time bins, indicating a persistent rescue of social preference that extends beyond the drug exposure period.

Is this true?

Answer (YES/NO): NO